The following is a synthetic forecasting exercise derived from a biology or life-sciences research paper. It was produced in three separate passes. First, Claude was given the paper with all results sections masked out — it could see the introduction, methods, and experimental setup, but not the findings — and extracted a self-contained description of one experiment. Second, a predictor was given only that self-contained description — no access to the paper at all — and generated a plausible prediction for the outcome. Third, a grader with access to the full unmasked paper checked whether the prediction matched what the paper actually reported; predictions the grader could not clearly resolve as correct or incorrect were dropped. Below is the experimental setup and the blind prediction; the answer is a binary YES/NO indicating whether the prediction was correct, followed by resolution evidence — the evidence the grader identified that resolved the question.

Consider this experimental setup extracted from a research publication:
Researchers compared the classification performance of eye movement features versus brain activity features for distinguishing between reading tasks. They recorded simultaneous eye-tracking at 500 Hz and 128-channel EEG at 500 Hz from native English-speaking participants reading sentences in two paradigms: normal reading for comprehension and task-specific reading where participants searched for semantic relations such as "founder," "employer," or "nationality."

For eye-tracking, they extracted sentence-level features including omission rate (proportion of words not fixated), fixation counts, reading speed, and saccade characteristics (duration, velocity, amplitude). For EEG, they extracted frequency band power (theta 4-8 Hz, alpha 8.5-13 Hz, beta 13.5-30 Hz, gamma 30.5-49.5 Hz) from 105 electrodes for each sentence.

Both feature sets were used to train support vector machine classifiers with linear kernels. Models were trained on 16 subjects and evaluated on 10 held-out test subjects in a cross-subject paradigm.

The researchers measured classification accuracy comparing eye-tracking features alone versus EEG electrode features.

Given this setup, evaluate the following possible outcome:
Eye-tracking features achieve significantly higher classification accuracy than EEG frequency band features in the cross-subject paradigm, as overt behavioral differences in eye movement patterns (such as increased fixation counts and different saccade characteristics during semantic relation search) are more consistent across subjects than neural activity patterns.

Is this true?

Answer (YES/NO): YES